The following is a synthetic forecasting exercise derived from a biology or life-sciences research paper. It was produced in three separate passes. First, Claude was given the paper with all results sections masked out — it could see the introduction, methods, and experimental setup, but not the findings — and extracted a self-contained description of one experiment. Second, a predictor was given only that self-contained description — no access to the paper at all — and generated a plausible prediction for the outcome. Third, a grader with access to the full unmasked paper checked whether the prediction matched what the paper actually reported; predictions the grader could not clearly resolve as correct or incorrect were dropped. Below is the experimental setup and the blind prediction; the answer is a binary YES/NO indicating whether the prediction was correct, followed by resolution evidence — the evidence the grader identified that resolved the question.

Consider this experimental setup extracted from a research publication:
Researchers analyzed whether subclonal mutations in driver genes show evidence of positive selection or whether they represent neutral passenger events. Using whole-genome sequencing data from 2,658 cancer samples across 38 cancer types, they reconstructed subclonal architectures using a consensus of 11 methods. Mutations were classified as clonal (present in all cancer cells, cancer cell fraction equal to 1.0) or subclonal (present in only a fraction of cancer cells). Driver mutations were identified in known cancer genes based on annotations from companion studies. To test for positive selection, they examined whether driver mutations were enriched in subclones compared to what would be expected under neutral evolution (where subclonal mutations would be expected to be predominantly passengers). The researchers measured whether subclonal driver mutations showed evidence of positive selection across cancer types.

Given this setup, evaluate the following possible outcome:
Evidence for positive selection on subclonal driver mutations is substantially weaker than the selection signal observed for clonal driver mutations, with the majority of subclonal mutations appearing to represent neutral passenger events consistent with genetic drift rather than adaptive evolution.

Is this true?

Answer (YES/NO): NO